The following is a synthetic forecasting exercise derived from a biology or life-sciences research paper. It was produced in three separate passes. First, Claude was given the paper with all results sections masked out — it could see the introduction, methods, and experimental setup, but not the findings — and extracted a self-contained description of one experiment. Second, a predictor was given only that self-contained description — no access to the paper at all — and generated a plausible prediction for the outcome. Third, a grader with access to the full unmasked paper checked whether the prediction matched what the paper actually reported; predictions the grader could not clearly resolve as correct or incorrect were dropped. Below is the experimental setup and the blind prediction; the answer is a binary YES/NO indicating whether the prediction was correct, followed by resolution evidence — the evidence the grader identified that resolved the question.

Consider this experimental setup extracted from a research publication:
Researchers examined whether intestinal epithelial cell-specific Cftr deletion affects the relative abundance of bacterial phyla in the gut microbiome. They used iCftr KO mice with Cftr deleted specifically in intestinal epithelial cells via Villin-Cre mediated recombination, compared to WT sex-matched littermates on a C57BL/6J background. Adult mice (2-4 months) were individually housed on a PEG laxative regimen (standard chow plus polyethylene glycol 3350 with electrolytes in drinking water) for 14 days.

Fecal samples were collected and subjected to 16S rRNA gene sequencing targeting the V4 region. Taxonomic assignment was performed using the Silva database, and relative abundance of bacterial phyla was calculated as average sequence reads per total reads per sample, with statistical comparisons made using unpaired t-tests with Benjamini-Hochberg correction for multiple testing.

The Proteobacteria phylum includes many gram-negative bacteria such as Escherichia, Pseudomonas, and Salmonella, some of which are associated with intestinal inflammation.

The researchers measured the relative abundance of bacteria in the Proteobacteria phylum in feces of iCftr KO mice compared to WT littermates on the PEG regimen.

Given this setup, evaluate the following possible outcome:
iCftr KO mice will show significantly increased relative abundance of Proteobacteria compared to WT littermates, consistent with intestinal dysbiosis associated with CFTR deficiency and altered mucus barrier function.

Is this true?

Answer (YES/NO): YES